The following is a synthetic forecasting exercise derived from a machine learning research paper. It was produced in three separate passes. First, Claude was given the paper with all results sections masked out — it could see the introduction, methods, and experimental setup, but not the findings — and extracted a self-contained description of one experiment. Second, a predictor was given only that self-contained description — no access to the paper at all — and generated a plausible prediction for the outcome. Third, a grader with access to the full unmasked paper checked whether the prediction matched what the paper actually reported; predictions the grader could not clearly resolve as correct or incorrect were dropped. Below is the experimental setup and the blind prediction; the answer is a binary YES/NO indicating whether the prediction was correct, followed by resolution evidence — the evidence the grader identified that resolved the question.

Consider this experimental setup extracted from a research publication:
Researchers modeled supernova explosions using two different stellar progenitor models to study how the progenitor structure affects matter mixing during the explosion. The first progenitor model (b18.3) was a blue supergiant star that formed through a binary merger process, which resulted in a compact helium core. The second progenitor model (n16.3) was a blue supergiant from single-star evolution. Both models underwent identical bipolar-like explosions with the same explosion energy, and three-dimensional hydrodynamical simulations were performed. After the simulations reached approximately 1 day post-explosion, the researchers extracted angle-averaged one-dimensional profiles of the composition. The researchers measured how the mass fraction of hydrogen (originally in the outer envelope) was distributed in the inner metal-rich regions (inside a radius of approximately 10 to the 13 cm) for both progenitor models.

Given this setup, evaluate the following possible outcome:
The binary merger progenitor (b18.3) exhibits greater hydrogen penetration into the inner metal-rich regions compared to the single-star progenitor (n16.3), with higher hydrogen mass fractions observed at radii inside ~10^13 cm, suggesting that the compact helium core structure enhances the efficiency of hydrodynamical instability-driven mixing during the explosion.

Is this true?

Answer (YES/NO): YES